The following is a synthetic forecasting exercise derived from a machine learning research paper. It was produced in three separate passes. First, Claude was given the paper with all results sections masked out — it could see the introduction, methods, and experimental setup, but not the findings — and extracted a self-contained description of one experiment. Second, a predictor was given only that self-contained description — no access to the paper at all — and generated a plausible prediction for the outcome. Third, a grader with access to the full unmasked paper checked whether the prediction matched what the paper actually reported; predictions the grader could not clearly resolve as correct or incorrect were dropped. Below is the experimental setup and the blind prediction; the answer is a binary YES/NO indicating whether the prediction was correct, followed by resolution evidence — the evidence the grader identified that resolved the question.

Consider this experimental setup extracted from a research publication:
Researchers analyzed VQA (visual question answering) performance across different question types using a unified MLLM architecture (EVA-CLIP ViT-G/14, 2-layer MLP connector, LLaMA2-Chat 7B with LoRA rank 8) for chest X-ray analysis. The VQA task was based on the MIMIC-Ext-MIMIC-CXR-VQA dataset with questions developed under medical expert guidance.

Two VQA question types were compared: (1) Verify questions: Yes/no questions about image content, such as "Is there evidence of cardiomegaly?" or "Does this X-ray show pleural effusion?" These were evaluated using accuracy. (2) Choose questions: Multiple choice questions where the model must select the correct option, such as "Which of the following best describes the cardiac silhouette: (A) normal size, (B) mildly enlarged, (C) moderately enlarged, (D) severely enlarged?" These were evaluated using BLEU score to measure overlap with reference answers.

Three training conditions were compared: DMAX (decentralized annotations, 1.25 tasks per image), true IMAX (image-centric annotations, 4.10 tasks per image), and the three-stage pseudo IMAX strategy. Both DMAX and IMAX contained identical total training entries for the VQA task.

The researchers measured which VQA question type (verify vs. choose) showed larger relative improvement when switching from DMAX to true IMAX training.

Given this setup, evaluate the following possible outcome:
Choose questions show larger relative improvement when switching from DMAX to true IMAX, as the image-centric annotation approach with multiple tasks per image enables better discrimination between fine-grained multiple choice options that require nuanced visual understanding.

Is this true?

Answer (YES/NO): YES